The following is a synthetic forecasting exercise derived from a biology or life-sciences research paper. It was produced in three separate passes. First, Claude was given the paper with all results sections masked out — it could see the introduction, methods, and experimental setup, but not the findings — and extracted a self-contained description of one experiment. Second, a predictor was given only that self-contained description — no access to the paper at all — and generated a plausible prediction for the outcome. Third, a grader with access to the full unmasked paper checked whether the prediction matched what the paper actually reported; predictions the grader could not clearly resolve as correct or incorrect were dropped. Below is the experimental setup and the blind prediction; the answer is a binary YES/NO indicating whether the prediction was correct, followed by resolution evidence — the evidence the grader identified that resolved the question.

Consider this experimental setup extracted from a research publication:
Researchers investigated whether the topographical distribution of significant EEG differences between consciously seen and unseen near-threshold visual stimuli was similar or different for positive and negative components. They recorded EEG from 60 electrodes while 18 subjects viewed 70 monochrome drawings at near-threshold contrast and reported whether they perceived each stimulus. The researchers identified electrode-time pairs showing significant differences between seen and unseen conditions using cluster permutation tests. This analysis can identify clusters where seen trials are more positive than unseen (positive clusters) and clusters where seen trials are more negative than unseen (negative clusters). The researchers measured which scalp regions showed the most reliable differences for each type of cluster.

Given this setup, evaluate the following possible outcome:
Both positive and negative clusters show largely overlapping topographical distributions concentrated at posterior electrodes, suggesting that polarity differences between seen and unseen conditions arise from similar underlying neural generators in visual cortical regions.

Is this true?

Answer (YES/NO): NO